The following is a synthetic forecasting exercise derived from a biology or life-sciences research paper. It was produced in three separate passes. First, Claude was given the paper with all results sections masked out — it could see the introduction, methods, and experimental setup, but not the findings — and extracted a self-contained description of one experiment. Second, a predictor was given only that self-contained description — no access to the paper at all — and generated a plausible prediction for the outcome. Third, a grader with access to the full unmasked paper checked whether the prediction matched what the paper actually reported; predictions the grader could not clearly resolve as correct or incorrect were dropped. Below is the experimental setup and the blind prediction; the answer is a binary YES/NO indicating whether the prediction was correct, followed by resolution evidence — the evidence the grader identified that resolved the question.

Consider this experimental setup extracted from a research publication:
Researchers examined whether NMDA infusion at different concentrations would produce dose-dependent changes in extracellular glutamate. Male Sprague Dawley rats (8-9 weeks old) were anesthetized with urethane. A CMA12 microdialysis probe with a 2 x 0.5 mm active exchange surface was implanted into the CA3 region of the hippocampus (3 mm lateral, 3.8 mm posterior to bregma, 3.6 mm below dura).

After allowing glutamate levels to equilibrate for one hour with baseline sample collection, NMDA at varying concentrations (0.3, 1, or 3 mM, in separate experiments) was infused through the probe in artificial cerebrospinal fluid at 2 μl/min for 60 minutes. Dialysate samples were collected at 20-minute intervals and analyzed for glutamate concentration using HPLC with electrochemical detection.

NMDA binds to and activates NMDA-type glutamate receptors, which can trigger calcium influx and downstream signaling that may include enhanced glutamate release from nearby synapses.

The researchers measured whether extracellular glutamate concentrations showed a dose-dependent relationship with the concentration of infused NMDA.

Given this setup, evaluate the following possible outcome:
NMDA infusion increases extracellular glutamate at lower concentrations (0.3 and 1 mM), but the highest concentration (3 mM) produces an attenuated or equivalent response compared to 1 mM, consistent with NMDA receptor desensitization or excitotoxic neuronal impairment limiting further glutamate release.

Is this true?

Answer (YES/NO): NO